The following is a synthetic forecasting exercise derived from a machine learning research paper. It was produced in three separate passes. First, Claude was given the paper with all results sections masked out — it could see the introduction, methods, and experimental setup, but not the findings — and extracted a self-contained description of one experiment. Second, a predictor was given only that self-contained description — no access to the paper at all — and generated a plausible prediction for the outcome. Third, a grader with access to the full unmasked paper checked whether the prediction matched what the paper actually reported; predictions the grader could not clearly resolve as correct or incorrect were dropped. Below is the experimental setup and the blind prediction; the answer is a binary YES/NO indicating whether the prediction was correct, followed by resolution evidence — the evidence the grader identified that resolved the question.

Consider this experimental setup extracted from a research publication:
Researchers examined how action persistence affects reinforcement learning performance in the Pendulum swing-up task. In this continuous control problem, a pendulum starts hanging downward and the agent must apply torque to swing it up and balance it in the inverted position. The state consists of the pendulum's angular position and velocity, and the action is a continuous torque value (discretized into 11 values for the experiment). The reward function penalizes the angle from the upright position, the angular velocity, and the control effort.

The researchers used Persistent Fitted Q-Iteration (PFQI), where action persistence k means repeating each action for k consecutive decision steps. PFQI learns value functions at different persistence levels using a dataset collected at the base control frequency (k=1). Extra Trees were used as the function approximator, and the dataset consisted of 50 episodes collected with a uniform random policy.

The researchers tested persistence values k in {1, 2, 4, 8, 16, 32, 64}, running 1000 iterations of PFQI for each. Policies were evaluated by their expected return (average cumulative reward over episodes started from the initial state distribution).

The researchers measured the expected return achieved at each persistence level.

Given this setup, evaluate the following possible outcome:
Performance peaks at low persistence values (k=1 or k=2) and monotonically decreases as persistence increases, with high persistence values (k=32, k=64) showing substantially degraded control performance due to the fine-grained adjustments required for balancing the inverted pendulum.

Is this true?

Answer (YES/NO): YES